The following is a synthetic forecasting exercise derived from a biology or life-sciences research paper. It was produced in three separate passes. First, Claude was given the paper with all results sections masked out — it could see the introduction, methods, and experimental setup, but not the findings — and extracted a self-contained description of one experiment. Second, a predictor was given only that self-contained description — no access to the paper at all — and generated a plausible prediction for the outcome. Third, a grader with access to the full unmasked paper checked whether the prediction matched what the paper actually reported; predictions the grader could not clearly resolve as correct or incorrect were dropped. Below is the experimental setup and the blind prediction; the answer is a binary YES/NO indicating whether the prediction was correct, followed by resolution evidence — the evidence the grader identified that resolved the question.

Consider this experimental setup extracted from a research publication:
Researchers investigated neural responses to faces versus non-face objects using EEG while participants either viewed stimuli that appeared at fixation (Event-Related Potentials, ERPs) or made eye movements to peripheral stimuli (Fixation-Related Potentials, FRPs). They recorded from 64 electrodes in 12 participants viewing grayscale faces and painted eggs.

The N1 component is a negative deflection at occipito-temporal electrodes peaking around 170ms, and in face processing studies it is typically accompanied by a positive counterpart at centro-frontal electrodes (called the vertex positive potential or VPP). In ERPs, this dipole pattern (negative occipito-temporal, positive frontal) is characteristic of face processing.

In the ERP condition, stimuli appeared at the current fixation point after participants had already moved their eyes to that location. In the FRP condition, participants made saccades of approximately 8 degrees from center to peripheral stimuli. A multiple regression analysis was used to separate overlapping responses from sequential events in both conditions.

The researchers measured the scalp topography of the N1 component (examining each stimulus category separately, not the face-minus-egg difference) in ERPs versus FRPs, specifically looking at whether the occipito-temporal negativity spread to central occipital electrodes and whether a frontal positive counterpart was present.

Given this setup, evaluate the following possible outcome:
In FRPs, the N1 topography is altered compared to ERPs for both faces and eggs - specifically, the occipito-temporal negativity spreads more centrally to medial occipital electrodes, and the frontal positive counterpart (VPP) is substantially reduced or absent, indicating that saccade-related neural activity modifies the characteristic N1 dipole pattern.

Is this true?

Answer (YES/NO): NO